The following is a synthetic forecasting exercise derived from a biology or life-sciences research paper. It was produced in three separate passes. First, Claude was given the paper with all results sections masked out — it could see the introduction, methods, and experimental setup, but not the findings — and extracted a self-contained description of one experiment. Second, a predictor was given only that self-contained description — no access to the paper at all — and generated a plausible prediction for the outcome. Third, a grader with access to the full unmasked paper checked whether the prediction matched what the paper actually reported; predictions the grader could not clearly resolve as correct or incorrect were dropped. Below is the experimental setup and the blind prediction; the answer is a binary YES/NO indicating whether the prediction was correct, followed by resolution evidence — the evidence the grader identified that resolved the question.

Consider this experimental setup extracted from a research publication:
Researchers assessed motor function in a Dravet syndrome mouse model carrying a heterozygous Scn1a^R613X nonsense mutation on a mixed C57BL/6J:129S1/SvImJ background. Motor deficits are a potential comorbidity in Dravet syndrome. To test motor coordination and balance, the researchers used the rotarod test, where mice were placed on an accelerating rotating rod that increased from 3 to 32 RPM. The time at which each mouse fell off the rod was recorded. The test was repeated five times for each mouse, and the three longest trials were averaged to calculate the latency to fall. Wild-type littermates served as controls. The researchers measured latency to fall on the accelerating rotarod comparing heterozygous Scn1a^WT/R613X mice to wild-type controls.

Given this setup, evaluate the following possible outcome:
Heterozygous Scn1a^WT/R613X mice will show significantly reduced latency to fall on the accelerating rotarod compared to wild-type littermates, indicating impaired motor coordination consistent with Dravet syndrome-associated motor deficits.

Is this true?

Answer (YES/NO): NO